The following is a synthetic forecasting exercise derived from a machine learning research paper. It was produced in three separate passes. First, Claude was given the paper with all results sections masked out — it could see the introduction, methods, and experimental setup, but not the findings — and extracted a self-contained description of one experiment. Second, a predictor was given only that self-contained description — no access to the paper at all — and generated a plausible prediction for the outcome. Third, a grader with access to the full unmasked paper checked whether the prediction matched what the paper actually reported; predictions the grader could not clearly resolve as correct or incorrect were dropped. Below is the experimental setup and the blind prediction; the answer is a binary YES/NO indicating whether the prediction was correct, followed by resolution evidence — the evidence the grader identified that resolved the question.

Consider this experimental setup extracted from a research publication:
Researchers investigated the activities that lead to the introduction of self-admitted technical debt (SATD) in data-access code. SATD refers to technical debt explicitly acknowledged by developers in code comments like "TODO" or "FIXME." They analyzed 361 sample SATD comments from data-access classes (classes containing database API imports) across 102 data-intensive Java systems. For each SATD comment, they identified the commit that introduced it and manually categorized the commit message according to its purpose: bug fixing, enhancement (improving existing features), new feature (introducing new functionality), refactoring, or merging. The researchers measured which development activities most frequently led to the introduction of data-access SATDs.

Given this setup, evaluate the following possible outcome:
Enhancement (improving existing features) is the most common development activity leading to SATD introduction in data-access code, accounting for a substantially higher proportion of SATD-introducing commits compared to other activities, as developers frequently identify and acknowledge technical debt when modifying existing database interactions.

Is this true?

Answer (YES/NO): NO